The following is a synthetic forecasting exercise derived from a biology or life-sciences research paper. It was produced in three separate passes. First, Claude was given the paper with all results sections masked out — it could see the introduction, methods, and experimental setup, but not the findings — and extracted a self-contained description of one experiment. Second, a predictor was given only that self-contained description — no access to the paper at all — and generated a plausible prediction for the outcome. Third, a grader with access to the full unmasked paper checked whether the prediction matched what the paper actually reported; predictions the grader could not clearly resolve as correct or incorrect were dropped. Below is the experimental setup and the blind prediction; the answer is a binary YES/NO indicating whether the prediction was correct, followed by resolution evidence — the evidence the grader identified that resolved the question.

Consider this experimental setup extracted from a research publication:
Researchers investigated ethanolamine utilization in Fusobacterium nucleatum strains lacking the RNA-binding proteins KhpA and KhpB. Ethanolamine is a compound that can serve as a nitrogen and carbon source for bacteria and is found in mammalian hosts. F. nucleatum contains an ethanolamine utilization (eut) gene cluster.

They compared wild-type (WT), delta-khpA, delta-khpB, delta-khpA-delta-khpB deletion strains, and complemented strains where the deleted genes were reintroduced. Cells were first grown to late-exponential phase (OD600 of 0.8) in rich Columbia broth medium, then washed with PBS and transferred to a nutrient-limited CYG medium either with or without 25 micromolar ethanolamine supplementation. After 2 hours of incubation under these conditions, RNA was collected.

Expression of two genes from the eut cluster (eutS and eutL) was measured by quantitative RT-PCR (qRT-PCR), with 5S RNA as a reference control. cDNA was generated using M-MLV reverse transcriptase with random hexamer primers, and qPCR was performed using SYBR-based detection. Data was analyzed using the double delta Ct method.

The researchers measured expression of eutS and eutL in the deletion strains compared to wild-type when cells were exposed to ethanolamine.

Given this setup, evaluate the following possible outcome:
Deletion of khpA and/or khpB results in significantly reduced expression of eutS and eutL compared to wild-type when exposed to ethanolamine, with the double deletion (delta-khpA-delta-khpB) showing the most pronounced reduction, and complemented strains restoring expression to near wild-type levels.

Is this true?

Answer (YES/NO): NO